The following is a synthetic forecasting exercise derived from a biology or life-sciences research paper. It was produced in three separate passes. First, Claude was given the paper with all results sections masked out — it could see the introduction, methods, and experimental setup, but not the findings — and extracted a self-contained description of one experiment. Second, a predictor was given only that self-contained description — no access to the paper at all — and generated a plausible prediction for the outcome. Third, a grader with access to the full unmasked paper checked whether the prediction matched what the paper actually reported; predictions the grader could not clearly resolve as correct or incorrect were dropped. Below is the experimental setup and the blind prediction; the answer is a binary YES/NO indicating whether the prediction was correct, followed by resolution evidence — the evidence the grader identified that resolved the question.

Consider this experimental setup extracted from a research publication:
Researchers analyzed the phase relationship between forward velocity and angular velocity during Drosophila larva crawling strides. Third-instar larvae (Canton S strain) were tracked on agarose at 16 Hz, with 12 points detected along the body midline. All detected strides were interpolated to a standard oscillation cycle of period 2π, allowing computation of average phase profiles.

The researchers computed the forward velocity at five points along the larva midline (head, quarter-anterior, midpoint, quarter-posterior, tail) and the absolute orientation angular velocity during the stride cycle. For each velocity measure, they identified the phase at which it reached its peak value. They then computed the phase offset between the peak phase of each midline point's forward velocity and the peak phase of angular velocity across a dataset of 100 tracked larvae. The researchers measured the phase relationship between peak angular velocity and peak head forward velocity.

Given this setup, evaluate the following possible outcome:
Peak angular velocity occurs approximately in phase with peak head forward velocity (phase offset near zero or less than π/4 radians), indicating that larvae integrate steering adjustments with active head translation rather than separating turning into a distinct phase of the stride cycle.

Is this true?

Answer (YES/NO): YES